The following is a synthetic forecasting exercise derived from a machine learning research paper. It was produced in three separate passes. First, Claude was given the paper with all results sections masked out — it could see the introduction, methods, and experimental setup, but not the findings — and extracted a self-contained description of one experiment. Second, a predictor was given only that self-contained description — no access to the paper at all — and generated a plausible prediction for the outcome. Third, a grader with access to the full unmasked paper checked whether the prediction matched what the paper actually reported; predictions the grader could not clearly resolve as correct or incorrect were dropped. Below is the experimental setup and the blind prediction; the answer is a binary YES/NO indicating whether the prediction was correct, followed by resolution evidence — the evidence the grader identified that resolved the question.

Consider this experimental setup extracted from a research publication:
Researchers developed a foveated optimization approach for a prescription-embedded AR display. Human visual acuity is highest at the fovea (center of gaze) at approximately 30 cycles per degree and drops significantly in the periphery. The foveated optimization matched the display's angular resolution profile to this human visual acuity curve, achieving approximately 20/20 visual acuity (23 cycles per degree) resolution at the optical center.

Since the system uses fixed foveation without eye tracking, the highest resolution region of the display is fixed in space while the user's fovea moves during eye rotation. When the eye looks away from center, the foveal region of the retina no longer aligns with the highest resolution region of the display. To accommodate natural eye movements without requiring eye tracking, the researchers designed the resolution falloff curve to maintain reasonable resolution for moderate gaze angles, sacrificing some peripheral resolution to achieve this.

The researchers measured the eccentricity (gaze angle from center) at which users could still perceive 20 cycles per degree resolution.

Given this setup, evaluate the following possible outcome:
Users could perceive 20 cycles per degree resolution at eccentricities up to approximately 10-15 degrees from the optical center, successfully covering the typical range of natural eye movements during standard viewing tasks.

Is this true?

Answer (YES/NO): NO